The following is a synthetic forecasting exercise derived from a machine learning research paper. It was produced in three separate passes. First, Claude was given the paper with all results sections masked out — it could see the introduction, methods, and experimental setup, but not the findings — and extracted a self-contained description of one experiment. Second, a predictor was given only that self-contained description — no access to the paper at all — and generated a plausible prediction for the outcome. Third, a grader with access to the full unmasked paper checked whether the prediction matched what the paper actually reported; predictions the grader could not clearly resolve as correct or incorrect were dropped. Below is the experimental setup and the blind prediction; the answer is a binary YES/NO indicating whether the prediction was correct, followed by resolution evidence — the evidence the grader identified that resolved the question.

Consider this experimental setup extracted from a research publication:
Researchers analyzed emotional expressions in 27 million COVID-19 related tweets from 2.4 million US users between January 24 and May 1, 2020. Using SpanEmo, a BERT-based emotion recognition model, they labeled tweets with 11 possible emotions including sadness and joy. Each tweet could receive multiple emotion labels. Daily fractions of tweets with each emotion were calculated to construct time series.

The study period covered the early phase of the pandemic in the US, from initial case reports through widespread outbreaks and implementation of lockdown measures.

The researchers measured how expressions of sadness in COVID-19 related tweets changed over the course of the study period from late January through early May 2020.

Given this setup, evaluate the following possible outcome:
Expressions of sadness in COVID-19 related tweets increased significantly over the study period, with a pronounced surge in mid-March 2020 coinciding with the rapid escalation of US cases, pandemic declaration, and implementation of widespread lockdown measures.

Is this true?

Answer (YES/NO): NO